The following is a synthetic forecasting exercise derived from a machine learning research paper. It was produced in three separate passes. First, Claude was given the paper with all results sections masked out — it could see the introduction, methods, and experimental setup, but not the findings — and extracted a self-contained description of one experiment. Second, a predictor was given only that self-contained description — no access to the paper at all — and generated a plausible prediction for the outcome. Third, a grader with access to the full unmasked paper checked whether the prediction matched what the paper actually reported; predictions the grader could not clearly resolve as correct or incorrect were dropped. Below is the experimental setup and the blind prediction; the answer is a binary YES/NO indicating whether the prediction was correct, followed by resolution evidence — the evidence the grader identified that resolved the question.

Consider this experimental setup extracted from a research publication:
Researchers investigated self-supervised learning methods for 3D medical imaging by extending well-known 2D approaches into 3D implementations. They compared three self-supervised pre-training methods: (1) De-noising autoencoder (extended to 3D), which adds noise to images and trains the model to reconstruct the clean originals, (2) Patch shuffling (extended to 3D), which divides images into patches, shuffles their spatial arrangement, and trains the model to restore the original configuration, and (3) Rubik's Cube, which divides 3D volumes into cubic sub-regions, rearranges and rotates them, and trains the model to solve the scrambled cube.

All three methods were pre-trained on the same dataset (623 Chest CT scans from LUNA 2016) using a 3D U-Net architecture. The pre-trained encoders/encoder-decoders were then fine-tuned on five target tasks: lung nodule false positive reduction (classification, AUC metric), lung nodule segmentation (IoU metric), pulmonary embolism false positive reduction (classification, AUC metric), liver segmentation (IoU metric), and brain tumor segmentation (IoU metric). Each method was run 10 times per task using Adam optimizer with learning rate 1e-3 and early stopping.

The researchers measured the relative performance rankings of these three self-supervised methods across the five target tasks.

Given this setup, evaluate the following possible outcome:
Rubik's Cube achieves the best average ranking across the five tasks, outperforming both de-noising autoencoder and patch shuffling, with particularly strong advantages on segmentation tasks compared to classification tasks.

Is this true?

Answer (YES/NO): NO